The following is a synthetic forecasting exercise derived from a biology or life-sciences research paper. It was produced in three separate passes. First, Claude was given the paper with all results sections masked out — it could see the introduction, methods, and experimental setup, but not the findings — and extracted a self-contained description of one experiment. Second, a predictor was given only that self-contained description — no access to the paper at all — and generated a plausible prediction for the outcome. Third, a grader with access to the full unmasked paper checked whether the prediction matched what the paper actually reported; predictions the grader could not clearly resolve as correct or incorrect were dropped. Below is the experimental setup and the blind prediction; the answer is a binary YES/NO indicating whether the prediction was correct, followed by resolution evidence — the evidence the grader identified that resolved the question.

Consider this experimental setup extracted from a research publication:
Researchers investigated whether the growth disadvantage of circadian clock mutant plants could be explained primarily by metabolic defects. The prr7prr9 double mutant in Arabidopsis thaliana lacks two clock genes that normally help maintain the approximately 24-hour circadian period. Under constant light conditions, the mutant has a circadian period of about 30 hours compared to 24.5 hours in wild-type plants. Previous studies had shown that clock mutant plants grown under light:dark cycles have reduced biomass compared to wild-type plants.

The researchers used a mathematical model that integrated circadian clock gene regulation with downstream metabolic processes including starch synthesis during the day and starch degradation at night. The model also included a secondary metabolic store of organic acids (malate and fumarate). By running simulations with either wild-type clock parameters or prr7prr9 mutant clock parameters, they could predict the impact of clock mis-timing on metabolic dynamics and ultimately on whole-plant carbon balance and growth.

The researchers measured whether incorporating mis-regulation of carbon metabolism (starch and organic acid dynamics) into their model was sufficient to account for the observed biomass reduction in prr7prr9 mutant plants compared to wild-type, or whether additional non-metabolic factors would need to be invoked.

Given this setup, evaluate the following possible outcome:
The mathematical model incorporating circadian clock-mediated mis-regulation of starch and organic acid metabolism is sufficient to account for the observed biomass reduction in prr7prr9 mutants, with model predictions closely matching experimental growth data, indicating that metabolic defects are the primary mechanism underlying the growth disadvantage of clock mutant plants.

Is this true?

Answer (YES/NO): YES